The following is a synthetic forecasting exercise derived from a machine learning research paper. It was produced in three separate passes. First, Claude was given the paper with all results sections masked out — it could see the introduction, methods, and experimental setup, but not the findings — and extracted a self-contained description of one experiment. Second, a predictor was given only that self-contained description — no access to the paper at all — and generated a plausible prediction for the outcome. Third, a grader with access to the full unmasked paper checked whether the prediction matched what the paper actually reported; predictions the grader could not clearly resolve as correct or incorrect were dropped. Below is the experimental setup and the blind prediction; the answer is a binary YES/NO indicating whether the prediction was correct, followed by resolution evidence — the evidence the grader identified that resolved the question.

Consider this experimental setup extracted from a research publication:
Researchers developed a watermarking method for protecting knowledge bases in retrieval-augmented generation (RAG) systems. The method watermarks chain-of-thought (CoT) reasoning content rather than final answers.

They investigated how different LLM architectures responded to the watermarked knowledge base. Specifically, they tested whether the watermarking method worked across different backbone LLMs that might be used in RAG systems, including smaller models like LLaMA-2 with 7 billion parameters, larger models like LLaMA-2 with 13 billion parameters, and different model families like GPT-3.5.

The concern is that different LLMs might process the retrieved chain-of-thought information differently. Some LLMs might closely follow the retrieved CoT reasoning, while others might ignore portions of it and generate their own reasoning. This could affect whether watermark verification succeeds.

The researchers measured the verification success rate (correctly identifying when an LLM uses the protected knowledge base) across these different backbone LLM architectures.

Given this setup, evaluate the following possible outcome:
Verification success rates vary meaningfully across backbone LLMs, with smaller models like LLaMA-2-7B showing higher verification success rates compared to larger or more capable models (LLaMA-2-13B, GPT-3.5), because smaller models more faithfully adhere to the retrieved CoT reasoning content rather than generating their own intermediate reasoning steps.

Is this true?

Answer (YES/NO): NO